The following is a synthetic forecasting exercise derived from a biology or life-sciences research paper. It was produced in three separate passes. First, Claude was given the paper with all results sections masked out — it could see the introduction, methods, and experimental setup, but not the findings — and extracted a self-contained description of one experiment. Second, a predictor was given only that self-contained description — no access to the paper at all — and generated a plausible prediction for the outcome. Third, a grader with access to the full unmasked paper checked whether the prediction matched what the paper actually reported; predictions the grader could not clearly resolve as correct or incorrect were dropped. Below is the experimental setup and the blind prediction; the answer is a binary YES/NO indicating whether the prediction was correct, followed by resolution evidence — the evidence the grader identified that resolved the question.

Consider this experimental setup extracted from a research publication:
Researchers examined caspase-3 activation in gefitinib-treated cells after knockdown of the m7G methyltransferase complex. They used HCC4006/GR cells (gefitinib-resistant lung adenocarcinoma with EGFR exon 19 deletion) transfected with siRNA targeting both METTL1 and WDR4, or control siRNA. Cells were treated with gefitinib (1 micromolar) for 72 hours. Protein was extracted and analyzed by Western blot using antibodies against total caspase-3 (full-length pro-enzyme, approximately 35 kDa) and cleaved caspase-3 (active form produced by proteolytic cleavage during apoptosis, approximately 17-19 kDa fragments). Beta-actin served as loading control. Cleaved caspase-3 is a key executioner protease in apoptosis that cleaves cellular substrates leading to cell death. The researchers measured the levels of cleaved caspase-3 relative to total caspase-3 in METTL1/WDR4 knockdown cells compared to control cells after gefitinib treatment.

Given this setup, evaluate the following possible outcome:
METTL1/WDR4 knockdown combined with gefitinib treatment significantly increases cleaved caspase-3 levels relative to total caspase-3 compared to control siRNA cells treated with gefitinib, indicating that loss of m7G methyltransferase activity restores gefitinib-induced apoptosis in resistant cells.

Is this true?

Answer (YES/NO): YES